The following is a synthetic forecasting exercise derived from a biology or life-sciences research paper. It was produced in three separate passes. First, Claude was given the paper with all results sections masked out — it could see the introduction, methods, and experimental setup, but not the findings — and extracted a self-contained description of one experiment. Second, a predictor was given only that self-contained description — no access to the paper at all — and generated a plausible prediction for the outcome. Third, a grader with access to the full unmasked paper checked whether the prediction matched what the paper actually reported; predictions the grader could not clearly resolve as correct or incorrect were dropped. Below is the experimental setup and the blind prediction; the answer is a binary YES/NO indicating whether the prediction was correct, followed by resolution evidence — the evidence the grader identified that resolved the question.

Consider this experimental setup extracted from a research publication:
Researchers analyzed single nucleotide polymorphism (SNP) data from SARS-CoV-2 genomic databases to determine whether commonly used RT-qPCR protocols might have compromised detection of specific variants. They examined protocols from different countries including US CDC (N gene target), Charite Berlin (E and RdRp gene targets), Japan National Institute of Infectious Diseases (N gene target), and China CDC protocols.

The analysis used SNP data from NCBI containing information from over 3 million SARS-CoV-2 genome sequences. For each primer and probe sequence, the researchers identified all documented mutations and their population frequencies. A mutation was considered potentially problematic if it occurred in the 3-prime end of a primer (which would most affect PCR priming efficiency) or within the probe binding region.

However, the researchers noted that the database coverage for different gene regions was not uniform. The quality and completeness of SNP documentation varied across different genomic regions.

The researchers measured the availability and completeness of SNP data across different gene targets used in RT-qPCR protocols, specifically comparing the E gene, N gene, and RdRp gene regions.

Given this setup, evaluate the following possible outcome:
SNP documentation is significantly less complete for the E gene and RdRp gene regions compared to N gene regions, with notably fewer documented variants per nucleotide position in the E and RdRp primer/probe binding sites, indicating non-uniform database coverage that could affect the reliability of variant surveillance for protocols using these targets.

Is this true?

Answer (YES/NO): NO